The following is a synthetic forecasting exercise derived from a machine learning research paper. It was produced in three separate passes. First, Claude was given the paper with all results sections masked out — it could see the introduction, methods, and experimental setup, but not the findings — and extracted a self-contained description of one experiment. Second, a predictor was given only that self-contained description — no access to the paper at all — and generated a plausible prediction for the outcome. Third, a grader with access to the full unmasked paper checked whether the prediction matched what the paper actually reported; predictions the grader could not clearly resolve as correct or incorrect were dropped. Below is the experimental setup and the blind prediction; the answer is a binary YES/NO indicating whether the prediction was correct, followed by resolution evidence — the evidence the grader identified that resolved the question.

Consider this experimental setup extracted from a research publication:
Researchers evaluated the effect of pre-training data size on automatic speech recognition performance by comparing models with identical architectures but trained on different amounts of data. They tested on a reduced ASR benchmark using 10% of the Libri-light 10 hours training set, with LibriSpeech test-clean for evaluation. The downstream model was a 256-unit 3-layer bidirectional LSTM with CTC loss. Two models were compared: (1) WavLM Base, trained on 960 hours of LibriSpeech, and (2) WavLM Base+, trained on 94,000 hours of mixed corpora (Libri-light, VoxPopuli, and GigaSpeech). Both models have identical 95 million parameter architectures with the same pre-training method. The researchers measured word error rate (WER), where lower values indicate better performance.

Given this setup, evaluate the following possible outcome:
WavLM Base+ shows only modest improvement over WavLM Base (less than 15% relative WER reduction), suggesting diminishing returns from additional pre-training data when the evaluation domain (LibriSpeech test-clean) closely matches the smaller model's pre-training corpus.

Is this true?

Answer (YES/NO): YES